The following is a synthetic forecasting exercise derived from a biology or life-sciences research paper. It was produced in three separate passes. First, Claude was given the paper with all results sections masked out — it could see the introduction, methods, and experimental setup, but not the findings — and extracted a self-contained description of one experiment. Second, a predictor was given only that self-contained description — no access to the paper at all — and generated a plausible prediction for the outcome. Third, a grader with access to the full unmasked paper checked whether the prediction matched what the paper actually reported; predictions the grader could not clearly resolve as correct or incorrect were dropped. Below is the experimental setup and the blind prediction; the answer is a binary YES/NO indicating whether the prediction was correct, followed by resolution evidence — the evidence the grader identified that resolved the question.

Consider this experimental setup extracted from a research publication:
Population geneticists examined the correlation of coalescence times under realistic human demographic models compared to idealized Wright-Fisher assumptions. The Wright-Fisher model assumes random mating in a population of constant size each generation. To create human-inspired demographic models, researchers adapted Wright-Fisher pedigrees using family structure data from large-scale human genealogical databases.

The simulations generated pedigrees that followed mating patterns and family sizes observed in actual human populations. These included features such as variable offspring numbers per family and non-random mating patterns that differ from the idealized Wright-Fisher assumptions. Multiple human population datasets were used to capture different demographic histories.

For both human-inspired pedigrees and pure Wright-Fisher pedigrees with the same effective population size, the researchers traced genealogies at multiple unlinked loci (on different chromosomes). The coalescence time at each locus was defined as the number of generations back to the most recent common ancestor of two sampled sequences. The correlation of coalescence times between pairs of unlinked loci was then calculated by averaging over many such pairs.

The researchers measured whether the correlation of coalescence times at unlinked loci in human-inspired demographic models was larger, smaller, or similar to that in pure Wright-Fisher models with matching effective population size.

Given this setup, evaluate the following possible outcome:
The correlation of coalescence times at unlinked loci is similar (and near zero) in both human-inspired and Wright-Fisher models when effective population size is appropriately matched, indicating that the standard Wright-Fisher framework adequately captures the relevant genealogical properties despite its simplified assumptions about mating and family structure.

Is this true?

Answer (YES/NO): NO